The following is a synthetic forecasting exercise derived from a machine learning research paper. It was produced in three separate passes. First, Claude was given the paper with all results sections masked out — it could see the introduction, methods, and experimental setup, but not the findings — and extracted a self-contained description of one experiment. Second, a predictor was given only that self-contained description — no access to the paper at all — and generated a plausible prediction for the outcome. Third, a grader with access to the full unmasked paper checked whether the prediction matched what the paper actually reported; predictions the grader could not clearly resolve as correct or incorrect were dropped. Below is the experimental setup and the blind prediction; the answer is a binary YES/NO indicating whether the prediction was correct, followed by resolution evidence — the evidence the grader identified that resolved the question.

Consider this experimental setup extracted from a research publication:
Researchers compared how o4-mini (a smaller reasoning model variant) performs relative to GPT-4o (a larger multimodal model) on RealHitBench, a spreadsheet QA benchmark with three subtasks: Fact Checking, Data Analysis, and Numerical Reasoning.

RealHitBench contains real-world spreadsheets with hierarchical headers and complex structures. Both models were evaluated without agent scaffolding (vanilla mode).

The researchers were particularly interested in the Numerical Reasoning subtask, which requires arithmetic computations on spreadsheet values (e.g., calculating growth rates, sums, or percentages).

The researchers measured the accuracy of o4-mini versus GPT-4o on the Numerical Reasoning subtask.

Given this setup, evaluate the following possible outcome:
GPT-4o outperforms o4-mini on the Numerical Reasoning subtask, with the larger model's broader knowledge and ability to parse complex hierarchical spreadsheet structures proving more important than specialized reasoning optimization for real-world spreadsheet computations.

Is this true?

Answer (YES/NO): NO